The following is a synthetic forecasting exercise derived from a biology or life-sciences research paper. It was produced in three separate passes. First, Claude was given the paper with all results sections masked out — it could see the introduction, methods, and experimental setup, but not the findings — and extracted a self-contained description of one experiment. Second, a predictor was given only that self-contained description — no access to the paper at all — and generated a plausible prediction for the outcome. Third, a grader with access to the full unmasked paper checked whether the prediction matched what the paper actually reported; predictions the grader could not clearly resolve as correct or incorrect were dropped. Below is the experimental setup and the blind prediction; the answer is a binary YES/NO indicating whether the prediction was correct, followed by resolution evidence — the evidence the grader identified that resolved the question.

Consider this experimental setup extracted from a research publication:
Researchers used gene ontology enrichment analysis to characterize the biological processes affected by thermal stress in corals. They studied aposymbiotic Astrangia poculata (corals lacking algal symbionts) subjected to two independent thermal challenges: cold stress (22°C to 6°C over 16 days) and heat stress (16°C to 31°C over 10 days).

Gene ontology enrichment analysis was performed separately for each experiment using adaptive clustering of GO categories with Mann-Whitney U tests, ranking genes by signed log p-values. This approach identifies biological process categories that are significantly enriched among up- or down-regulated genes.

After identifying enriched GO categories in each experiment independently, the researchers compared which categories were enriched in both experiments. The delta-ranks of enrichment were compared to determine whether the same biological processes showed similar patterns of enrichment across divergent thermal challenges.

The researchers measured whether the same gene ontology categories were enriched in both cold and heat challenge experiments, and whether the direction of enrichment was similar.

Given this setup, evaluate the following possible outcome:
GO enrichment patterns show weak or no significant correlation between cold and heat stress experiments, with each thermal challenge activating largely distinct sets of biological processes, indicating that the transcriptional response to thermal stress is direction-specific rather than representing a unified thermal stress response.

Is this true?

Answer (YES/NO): NO